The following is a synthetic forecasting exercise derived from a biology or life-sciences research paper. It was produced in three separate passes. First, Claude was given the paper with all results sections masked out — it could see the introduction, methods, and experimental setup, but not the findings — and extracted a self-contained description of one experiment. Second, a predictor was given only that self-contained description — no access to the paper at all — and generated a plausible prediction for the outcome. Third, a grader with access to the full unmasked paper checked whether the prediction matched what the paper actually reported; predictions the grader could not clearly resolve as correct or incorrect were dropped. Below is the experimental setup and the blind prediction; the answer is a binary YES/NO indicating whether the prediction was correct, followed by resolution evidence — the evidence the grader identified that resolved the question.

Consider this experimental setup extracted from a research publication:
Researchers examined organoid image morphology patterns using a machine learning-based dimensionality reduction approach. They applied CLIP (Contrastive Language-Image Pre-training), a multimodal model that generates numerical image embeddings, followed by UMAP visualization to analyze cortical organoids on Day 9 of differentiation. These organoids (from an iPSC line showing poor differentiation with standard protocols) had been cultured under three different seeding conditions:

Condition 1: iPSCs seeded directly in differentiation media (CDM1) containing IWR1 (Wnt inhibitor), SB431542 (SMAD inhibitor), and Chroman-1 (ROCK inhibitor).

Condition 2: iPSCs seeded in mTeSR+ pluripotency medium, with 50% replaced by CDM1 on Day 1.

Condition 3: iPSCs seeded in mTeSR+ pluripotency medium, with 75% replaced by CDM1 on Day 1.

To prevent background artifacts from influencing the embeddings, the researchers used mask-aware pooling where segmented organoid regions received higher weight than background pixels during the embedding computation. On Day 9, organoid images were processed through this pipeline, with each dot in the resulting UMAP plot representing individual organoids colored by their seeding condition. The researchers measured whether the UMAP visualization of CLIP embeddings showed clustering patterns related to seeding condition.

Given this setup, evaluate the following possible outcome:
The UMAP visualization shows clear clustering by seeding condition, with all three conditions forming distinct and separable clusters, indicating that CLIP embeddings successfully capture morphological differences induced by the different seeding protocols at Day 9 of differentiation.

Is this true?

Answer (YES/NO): YES